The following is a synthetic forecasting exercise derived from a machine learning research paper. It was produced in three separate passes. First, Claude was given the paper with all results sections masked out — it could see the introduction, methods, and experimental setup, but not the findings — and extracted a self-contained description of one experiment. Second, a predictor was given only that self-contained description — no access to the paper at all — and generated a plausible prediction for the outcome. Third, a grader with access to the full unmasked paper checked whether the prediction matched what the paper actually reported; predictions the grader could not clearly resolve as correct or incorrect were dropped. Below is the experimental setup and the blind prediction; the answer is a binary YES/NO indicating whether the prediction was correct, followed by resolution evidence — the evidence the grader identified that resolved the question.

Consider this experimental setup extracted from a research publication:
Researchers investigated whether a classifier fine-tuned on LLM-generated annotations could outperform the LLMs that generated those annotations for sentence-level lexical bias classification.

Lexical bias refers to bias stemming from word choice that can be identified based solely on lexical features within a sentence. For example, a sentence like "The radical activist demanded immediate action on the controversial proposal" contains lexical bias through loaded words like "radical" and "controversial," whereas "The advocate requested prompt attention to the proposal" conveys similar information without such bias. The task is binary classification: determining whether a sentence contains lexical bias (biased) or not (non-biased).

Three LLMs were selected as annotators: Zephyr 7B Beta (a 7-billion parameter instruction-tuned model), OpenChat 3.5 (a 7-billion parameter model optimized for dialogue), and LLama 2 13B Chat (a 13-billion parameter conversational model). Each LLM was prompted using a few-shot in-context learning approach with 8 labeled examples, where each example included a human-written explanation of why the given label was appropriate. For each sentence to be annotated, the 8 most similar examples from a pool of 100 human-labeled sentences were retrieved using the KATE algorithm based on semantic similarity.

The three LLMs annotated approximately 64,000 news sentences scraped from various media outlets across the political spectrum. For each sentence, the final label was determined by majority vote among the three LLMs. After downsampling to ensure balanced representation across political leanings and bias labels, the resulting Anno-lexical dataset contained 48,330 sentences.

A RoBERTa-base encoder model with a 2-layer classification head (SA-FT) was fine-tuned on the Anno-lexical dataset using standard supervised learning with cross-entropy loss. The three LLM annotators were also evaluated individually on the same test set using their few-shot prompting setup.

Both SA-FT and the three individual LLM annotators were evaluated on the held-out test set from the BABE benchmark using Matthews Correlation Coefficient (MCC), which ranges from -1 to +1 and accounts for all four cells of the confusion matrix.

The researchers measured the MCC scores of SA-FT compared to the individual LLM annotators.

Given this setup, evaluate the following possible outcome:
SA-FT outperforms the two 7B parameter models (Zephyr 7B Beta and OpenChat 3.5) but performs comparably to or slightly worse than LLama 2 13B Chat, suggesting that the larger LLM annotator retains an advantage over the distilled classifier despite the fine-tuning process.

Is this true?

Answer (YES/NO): NO